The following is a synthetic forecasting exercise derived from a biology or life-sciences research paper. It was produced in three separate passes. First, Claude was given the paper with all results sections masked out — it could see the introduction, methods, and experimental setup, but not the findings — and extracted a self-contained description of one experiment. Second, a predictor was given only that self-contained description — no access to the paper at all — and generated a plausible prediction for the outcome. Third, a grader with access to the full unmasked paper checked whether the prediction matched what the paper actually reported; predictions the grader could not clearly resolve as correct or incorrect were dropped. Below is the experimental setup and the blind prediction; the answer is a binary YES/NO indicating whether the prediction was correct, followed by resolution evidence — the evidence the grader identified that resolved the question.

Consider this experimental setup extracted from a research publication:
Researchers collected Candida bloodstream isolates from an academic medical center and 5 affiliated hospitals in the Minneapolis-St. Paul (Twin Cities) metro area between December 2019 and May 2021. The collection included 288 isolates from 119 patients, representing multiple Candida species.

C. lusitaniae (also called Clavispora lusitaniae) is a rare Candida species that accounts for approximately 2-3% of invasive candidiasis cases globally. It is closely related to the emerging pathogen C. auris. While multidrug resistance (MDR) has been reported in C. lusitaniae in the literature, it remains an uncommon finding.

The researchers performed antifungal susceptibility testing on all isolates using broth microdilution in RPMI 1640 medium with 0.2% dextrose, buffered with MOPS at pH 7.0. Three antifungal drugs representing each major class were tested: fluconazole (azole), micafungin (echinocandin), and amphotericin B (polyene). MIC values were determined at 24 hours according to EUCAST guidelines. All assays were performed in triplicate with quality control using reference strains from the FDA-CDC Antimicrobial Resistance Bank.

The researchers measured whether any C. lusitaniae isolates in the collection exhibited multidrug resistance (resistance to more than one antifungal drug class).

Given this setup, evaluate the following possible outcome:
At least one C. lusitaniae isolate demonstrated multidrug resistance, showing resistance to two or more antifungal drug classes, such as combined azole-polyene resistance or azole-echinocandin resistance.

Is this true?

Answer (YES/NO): YES